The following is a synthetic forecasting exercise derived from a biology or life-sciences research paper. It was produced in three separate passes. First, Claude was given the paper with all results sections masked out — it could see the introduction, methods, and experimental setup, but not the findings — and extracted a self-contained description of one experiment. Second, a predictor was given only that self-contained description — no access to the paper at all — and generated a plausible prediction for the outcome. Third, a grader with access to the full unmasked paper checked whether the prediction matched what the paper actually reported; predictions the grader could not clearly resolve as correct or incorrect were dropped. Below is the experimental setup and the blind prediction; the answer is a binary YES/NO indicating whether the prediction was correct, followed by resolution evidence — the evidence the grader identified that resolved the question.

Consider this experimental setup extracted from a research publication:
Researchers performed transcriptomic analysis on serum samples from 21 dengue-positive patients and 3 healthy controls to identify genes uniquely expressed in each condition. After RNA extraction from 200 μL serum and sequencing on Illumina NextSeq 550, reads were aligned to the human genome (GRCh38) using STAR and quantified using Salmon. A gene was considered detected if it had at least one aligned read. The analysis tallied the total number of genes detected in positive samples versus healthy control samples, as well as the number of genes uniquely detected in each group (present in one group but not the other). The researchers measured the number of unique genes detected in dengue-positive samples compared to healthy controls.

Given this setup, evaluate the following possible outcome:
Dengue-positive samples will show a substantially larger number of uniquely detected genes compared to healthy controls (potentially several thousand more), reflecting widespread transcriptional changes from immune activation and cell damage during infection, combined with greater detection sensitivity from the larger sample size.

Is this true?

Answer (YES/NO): YES